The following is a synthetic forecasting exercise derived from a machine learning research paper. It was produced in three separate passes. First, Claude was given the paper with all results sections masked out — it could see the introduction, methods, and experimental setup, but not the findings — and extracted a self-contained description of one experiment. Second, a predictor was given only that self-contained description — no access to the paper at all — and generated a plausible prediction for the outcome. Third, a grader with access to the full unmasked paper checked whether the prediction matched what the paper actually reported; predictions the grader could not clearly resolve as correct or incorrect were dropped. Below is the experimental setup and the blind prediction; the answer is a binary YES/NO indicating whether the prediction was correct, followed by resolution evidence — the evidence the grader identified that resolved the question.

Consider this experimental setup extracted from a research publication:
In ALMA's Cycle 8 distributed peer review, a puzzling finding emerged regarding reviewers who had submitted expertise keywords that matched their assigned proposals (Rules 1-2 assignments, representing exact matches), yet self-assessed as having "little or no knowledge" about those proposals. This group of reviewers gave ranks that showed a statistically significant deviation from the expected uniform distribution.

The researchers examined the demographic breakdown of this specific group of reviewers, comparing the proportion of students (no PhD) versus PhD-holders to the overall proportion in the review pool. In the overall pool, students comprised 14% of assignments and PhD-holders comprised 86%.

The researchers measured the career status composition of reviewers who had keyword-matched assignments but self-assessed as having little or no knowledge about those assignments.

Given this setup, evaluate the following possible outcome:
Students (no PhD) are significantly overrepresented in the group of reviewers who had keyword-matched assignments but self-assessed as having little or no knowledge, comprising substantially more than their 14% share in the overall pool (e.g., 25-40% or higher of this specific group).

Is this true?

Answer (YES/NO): YES